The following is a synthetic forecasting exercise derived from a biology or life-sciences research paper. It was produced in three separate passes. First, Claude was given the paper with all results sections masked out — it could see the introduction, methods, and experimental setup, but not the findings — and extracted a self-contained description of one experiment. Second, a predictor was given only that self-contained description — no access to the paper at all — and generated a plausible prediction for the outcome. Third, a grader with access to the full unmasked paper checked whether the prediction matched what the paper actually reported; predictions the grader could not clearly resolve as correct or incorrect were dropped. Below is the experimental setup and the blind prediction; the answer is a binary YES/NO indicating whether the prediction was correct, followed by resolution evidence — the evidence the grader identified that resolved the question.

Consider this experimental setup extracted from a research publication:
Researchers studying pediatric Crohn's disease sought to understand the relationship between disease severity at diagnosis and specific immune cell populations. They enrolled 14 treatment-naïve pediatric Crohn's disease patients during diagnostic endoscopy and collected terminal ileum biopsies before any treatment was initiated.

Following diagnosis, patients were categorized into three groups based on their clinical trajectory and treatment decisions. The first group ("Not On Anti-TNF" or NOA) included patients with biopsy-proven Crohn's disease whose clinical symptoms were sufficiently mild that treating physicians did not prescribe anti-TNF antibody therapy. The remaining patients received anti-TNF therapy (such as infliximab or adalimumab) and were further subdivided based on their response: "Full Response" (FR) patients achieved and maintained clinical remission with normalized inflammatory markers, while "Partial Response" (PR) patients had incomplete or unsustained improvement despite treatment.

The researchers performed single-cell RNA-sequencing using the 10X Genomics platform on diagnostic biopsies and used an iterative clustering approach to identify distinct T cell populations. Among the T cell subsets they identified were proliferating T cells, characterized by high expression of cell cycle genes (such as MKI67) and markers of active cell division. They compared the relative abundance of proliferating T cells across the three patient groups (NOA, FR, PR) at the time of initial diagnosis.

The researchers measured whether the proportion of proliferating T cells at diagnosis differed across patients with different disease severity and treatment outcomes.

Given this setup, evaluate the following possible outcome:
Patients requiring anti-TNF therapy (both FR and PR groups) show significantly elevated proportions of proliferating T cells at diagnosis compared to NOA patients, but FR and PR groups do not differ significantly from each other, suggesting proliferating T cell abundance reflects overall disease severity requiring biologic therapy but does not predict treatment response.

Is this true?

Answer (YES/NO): NO